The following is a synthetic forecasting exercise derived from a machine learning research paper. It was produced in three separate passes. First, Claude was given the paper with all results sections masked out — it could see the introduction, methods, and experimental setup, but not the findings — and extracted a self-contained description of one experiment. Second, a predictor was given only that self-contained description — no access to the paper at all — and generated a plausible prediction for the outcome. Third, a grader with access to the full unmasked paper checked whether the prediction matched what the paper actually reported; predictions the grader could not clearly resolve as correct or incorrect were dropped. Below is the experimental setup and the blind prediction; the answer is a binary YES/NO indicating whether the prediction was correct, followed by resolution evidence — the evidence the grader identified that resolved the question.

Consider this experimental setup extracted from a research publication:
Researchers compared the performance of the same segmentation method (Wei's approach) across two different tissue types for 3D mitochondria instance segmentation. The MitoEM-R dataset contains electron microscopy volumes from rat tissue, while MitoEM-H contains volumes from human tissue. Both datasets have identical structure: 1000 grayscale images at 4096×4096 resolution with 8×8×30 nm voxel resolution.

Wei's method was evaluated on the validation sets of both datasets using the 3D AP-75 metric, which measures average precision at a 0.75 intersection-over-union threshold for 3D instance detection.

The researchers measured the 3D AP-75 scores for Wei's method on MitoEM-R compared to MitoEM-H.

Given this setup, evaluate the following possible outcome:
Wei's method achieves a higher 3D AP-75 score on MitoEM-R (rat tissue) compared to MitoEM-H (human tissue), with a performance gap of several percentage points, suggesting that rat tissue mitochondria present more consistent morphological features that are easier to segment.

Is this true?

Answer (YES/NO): NO